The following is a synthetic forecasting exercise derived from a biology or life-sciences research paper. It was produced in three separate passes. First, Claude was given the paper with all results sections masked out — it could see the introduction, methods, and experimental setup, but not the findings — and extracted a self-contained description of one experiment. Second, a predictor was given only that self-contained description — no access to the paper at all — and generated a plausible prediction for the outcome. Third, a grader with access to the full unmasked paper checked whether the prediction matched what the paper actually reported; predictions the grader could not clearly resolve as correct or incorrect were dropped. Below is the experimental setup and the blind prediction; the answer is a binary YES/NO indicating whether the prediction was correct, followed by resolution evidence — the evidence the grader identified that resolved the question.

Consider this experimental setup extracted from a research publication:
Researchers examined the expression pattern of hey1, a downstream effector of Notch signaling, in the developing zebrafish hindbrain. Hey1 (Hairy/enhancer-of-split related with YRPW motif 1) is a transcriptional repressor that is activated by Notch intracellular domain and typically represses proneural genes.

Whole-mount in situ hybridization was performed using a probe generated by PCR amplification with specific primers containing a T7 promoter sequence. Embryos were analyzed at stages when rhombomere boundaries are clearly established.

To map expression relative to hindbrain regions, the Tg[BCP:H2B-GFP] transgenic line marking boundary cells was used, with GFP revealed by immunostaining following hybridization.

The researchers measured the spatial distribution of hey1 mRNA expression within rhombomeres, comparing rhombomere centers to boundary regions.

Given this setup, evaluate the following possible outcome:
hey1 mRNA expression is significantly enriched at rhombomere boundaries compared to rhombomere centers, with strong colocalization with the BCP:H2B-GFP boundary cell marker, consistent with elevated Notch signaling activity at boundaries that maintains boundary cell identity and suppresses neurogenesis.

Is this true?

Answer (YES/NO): NO